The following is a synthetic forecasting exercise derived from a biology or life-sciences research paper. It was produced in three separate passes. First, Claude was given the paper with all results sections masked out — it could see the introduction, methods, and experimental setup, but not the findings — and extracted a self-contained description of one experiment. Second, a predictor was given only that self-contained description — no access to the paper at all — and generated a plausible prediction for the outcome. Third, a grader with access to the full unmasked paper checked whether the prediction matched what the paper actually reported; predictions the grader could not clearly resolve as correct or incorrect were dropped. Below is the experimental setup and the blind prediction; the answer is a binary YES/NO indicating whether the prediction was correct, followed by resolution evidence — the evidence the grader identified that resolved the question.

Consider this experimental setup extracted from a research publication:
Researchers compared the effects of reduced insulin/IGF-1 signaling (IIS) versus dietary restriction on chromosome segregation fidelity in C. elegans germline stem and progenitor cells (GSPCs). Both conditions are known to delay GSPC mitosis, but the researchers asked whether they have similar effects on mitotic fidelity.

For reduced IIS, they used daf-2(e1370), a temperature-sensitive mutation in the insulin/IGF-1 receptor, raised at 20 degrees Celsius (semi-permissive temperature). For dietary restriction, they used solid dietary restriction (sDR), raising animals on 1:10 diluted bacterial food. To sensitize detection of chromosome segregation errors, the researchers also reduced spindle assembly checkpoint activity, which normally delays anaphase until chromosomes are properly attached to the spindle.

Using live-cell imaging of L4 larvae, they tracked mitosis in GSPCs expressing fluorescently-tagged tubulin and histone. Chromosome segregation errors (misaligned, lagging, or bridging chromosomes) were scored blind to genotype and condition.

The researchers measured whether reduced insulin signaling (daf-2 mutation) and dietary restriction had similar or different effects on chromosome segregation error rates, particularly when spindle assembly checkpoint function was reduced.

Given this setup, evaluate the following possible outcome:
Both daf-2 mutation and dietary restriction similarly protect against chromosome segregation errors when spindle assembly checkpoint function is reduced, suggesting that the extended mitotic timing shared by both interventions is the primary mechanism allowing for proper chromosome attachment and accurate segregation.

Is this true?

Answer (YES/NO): NO